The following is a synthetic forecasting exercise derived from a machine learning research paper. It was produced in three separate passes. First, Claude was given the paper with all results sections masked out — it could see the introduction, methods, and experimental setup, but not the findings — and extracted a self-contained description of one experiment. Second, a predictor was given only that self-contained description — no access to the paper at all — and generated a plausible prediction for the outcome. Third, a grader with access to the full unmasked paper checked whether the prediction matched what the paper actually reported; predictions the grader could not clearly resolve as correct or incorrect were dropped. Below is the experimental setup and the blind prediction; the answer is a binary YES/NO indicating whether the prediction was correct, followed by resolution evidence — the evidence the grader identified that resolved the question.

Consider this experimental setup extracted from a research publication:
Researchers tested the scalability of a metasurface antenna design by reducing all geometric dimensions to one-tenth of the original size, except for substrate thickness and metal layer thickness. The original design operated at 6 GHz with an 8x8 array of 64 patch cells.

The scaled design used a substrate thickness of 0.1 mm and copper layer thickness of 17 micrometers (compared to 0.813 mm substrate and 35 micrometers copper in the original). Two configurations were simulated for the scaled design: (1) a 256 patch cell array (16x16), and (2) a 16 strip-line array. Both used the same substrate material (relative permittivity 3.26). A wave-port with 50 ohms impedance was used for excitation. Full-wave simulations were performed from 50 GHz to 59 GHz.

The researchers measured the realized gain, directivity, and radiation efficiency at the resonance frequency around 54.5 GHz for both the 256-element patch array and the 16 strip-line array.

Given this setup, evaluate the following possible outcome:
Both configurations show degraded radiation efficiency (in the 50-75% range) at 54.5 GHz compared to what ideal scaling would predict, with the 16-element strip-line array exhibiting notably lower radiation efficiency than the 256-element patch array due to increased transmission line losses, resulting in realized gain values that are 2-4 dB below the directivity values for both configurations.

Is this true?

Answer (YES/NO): NO